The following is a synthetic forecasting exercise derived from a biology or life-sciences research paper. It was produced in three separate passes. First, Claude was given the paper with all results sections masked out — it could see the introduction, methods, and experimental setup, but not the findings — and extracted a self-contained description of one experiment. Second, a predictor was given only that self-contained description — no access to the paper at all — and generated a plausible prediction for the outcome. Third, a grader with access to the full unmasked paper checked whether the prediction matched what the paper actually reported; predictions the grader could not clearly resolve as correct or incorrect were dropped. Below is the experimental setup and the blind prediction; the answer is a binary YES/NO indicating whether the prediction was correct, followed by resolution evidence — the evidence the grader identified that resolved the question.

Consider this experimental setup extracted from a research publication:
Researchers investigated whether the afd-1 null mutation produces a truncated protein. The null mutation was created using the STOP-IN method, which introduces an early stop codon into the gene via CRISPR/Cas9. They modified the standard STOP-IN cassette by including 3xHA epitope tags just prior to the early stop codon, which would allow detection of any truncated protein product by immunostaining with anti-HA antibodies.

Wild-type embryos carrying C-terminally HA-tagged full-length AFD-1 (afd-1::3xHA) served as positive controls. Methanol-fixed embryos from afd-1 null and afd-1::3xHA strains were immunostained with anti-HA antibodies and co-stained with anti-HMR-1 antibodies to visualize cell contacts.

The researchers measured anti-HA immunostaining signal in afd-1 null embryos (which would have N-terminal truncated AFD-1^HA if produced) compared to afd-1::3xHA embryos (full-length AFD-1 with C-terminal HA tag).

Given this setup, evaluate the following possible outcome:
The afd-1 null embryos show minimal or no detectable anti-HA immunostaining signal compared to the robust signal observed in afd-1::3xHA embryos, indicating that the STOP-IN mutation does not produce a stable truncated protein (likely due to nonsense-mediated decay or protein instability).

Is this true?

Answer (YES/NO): YES